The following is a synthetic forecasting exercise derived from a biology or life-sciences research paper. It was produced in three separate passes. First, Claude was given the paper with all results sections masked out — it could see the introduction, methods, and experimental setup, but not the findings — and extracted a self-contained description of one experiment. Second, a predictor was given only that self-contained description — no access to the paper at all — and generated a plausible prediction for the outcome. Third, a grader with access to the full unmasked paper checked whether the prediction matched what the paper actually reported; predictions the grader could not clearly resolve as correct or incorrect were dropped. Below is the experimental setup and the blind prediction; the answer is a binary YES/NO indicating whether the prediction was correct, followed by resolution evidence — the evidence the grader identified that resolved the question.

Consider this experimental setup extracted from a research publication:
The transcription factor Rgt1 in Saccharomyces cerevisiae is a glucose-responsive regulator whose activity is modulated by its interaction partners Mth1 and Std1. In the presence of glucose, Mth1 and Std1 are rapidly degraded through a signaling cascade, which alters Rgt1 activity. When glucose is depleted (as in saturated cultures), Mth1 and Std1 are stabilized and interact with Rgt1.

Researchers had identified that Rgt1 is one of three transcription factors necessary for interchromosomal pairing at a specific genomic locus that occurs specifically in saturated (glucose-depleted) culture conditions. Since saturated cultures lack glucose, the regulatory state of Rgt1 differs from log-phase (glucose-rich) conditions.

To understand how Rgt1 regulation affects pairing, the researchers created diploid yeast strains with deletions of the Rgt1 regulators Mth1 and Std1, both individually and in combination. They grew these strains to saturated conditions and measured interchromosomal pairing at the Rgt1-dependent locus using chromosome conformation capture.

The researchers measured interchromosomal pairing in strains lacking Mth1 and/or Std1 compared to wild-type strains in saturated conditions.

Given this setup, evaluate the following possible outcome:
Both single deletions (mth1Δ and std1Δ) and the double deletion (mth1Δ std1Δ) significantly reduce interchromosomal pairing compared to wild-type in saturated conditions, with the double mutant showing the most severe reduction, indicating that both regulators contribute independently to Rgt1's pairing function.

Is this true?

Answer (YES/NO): NO